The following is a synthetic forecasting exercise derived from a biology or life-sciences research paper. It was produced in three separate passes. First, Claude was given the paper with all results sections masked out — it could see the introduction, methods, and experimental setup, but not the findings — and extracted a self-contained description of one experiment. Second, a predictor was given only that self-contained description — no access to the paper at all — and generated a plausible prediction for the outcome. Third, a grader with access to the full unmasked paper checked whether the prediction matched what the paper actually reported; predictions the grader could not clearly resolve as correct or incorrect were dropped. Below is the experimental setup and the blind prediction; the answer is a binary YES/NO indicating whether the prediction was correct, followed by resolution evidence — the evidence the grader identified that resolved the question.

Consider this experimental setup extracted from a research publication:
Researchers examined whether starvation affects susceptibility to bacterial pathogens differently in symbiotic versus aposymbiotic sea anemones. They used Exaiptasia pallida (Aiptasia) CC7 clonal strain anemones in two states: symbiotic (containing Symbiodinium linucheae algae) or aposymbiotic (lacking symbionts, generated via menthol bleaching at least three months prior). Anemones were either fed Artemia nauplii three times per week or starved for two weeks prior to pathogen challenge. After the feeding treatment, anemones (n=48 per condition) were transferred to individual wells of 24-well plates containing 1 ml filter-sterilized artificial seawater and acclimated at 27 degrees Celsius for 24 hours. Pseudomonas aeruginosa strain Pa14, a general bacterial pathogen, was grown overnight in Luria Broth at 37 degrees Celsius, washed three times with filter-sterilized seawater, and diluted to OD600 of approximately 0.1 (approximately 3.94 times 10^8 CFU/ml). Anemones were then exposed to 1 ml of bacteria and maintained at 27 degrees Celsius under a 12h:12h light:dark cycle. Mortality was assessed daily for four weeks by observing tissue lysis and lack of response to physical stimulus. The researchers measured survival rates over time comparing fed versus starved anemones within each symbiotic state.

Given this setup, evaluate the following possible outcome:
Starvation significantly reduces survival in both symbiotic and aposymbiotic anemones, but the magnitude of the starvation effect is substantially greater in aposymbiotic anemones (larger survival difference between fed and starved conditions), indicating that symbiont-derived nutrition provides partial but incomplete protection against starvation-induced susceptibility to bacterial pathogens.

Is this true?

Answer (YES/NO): NO